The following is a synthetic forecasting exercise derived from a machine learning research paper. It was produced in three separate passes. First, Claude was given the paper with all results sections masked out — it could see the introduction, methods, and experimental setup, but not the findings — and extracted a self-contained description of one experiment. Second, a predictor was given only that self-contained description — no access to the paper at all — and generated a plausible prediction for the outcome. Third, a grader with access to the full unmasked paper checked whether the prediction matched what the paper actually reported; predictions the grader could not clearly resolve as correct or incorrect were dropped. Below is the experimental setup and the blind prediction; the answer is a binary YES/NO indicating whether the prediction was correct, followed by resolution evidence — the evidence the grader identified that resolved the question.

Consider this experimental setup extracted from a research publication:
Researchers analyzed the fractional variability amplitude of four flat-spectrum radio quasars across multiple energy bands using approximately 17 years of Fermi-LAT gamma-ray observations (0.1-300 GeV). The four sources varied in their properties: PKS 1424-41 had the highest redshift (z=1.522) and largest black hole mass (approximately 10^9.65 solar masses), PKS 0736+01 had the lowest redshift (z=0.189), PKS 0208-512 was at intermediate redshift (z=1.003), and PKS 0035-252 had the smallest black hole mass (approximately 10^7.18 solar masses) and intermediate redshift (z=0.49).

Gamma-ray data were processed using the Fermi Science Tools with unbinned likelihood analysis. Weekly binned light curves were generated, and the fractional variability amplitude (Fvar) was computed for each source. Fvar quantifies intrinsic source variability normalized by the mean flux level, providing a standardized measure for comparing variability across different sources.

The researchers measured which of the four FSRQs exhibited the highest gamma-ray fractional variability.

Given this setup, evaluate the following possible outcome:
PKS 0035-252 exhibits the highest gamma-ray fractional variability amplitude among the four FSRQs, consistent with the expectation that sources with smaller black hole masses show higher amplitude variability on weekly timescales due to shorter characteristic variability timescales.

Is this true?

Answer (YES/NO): NO